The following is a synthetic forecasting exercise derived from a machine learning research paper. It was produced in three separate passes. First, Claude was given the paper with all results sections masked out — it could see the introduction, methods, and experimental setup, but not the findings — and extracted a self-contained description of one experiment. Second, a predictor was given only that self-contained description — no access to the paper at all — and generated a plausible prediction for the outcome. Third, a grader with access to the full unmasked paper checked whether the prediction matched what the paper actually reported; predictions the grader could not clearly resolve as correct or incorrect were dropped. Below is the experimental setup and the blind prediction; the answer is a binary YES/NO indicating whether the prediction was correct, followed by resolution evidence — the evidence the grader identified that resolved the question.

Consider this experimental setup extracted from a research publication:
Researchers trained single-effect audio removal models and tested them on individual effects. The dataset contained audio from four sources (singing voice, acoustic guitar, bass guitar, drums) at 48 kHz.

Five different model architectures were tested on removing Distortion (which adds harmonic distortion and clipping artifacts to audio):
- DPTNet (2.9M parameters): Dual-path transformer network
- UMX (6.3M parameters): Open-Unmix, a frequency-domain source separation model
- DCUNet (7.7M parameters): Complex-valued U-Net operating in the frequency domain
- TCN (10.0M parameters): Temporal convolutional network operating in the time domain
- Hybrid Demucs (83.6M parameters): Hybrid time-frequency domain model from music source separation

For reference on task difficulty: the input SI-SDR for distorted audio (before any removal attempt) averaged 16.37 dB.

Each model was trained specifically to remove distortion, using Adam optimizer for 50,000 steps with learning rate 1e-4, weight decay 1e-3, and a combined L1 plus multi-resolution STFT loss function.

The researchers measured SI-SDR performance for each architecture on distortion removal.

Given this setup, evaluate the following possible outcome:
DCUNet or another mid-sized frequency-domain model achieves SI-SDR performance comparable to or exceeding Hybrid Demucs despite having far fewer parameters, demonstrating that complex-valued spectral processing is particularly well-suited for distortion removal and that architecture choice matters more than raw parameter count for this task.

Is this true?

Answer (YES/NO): NO